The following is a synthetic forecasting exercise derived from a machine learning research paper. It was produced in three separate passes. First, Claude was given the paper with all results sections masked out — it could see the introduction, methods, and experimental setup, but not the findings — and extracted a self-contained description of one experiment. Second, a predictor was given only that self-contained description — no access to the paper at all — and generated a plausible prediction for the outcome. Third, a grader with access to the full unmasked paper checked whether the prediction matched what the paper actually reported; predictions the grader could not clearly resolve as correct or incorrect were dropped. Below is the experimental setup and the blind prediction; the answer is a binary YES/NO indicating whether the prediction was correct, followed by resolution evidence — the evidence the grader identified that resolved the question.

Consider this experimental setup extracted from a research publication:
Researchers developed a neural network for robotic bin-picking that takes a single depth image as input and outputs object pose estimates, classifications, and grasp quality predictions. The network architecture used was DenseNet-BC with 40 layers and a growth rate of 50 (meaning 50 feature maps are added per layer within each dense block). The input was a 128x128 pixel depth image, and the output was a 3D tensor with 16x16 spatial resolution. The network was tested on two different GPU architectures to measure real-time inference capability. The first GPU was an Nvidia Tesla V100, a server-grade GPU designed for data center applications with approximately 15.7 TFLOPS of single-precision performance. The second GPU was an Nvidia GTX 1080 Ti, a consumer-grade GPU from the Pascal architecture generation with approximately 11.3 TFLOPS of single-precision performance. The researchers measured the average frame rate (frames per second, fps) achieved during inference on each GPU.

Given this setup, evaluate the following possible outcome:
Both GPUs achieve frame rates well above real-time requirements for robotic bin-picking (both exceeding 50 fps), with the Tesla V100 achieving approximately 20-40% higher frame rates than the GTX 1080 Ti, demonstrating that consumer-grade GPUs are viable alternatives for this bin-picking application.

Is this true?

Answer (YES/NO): NO